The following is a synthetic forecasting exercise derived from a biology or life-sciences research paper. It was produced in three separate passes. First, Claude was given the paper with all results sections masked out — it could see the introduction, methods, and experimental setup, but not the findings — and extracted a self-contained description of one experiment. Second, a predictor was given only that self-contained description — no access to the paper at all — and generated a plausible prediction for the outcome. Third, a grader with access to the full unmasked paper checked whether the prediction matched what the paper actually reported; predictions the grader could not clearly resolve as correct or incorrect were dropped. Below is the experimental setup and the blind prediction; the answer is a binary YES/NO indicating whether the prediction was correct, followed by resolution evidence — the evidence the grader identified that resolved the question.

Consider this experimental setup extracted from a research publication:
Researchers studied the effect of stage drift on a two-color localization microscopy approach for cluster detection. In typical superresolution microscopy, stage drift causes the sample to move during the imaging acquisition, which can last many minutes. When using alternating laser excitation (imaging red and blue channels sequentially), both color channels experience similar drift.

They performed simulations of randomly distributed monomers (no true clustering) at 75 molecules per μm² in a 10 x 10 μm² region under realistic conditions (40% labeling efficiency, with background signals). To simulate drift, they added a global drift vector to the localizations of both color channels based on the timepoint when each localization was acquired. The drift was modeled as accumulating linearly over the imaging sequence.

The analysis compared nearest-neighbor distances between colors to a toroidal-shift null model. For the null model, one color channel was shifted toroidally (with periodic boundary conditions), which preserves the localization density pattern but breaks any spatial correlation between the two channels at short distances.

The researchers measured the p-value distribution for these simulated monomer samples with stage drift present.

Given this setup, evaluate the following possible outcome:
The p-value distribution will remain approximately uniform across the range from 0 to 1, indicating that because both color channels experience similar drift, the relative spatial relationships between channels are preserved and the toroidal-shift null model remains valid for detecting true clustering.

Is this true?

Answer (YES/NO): YES